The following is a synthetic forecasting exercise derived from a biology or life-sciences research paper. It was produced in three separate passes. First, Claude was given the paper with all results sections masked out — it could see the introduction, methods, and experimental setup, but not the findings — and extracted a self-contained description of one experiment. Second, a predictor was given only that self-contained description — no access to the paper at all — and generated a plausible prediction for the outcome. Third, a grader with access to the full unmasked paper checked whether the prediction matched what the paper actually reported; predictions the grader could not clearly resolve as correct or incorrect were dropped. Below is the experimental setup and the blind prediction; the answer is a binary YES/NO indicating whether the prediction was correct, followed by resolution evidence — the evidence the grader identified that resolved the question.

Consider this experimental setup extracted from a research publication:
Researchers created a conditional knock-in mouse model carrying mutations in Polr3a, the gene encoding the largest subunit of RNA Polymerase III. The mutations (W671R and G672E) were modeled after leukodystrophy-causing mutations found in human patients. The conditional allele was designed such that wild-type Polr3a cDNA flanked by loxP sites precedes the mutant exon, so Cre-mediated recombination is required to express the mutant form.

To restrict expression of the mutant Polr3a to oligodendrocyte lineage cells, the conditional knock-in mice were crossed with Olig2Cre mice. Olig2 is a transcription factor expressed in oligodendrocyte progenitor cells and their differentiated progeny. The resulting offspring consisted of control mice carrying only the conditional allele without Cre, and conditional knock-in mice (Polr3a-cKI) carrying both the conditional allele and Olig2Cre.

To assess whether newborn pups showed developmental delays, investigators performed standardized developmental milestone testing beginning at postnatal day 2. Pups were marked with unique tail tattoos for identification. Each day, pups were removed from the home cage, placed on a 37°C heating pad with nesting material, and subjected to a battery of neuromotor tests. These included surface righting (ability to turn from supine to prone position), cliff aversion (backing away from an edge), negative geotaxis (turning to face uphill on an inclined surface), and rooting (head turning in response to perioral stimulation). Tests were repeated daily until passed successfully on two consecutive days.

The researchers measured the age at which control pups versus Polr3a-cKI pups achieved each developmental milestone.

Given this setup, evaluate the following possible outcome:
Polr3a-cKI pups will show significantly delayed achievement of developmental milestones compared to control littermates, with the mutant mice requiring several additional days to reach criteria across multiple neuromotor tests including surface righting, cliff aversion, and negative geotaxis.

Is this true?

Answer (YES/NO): NO